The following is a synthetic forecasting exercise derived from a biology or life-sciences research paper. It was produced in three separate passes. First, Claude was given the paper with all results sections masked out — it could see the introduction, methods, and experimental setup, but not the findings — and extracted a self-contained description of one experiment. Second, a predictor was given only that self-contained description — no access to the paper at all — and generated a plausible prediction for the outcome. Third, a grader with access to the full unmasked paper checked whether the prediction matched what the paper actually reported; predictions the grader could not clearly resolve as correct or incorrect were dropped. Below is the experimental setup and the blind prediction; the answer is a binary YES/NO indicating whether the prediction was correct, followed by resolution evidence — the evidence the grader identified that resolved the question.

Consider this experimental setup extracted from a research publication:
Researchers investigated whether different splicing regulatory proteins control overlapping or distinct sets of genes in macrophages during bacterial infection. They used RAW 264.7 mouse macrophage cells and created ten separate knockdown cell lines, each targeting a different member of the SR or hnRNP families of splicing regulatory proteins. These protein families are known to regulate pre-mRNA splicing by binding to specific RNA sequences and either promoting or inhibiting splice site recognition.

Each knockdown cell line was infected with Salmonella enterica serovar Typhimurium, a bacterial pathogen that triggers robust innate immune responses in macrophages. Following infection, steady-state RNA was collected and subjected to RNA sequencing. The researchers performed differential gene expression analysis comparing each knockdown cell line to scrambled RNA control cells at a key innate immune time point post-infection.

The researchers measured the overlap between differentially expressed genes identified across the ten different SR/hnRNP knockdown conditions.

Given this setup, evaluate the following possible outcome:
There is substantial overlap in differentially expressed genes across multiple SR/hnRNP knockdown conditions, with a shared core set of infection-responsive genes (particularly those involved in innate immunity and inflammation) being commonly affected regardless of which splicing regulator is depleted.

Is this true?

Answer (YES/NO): NO